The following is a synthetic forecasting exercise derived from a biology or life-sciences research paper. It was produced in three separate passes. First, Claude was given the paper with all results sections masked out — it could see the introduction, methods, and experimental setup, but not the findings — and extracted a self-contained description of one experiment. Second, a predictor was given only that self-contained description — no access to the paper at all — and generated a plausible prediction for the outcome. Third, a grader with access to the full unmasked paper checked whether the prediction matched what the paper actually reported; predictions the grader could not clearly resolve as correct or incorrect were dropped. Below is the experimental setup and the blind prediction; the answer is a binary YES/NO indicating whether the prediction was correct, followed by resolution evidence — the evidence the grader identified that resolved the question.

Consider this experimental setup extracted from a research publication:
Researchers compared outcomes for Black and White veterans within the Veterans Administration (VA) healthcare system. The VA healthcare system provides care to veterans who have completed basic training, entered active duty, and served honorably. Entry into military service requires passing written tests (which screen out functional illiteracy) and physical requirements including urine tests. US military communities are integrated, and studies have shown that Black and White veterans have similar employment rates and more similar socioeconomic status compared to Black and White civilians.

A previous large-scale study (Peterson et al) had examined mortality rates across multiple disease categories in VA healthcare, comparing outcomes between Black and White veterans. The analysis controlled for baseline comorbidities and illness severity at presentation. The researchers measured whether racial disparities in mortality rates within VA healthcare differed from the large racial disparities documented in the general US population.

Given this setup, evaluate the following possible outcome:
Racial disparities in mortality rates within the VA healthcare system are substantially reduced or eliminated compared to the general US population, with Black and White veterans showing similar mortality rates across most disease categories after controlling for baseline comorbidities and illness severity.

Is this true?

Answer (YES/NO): YES